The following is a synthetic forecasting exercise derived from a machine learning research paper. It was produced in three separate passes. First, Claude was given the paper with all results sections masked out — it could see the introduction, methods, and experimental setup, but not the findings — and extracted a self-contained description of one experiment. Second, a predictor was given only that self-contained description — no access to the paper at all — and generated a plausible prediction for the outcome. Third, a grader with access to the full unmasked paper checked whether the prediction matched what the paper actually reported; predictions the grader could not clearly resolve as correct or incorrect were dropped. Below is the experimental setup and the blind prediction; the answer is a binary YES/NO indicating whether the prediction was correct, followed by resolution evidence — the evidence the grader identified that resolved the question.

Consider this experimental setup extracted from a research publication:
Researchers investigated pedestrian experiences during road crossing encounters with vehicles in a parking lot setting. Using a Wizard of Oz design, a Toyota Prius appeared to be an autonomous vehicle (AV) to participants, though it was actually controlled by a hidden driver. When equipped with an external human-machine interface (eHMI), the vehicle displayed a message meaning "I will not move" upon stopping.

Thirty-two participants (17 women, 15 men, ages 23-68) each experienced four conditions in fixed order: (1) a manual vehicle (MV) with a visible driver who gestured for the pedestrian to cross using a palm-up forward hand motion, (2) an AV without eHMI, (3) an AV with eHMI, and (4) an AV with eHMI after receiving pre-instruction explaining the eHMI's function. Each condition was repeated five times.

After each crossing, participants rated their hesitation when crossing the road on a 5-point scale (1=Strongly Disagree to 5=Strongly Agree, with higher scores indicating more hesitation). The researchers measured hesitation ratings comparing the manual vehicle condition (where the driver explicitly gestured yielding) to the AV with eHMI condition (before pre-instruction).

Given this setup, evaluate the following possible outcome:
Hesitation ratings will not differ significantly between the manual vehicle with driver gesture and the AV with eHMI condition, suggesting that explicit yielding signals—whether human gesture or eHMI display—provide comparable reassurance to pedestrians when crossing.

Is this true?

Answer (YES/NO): YES